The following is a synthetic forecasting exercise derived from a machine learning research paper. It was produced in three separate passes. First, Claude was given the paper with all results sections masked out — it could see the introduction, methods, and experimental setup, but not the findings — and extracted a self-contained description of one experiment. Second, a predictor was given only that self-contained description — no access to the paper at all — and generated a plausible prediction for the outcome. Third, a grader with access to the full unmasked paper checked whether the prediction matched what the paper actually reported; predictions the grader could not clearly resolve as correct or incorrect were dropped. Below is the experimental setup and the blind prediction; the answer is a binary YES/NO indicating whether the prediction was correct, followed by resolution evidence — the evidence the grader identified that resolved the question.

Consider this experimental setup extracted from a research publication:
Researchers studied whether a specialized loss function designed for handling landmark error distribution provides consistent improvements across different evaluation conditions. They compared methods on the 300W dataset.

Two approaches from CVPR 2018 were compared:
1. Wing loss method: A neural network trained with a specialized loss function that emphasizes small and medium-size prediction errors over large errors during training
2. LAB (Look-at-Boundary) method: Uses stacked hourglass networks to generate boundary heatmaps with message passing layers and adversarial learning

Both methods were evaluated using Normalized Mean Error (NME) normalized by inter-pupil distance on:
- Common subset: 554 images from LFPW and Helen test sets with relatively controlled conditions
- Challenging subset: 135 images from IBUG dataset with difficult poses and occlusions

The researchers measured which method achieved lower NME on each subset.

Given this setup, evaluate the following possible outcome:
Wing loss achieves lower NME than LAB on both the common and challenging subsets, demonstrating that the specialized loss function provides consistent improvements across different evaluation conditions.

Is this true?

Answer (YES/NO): NO